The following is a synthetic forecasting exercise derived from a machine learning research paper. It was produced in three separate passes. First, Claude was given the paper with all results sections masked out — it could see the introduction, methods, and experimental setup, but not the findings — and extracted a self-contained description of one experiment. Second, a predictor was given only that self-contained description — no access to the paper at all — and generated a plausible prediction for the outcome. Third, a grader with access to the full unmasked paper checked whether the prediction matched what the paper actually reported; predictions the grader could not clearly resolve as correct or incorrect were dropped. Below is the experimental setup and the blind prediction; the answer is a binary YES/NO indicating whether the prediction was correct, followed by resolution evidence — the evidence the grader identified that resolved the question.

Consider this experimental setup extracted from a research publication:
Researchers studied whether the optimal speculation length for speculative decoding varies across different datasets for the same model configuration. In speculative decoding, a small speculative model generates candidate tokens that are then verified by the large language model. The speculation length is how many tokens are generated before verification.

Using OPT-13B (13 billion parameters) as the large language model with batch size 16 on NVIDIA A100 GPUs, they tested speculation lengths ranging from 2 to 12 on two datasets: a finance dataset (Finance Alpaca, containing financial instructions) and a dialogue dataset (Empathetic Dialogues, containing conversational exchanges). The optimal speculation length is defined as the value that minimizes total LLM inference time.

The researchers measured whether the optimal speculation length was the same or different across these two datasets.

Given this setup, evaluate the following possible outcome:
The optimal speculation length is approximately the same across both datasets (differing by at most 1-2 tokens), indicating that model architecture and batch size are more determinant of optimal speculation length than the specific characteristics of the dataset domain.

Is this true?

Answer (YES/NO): YES